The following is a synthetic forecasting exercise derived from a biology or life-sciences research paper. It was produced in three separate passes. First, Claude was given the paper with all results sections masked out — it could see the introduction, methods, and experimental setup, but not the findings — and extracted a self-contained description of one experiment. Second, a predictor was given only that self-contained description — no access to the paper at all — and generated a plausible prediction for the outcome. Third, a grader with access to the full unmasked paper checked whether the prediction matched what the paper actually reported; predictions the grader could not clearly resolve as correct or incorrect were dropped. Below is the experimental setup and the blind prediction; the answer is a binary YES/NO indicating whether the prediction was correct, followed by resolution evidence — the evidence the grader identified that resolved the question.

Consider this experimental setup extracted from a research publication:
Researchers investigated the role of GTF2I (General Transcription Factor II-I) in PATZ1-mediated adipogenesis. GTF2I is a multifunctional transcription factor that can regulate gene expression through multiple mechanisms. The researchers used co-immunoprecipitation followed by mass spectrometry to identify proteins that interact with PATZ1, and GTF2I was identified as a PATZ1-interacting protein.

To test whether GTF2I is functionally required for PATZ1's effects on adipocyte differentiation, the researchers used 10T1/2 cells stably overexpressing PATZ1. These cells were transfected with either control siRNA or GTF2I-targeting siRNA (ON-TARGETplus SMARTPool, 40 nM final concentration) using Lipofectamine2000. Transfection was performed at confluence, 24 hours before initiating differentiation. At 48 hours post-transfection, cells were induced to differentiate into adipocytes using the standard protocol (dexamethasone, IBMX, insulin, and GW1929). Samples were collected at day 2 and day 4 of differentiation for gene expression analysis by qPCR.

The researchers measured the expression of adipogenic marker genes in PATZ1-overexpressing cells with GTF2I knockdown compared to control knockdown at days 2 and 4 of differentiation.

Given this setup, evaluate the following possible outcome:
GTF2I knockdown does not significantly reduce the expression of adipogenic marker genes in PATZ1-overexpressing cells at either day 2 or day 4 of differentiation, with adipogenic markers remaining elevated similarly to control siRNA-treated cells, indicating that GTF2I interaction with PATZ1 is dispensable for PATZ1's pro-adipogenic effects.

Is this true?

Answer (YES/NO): NO